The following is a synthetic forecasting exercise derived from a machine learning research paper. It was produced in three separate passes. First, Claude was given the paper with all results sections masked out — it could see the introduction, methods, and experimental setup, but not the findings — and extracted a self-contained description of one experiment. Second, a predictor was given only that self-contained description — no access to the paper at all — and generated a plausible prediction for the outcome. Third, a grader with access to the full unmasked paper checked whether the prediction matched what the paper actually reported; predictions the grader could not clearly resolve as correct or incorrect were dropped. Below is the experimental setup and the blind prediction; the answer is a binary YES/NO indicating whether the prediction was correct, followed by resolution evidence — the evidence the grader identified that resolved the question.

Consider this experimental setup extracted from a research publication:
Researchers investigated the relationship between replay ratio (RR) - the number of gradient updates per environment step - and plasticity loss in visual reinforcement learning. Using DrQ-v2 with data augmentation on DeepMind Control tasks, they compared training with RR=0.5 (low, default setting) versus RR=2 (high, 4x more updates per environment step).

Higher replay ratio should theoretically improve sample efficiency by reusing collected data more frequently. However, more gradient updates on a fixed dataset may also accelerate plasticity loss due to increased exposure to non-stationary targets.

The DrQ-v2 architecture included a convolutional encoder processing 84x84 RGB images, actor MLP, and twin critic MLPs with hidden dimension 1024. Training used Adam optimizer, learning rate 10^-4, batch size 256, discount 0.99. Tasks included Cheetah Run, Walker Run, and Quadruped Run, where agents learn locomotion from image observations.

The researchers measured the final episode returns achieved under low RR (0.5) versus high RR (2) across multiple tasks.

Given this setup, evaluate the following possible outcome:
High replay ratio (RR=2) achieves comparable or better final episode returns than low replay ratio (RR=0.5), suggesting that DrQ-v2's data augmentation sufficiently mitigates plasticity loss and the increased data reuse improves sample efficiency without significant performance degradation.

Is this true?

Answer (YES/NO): NO